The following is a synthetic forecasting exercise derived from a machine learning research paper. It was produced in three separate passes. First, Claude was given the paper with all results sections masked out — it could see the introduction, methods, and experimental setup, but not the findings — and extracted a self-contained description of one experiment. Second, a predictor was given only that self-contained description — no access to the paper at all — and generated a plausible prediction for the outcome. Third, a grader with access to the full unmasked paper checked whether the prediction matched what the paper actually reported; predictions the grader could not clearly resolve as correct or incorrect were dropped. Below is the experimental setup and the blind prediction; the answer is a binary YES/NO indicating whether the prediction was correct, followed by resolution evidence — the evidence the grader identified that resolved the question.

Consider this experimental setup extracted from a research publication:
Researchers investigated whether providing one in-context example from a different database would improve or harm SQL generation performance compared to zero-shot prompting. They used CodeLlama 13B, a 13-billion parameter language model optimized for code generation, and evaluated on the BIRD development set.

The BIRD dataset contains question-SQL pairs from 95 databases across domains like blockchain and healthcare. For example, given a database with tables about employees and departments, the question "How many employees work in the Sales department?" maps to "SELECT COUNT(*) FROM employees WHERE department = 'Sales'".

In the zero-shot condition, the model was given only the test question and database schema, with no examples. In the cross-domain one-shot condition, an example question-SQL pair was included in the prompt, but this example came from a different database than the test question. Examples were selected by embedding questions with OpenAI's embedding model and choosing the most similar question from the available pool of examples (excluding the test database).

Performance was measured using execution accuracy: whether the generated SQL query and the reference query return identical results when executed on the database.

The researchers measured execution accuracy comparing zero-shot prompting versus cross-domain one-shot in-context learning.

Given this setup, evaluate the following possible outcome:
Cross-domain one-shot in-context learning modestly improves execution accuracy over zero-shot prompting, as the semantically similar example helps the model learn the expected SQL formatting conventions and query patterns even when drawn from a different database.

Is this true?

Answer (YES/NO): NO